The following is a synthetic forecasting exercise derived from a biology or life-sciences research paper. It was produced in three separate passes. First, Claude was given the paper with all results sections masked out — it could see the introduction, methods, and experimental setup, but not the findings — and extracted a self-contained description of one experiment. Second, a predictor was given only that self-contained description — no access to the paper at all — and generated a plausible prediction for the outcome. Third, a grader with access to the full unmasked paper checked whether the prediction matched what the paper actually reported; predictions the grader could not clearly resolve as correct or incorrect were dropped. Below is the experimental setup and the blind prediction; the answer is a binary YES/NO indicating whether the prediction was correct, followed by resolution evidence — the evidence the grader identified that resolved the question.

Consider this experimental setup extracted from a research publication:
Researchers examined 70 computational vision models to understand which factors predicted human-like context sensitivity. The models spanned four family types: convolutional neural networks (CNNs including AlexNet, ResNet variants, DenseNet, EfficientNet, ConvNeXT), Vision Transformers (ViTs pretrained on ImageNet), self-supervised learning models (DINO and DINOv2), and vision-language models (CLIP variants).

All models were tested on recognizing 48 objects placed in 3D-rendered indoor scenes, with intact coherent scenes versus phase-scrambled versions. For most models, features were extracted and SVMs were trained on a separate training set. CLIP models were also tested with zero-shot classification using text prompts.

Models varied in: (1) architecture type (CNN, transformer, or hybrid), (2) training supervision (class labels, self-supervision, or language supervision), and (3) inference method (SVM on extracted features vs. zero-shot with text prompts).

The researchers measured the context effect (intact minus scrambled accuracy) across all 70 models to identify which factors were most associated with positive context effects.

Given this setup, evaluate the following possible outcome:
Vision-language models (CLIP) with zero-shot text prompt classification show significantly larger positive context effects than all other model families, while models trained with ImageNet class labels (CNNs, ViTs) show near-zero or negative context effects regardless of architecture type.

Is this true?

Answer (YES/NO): NO